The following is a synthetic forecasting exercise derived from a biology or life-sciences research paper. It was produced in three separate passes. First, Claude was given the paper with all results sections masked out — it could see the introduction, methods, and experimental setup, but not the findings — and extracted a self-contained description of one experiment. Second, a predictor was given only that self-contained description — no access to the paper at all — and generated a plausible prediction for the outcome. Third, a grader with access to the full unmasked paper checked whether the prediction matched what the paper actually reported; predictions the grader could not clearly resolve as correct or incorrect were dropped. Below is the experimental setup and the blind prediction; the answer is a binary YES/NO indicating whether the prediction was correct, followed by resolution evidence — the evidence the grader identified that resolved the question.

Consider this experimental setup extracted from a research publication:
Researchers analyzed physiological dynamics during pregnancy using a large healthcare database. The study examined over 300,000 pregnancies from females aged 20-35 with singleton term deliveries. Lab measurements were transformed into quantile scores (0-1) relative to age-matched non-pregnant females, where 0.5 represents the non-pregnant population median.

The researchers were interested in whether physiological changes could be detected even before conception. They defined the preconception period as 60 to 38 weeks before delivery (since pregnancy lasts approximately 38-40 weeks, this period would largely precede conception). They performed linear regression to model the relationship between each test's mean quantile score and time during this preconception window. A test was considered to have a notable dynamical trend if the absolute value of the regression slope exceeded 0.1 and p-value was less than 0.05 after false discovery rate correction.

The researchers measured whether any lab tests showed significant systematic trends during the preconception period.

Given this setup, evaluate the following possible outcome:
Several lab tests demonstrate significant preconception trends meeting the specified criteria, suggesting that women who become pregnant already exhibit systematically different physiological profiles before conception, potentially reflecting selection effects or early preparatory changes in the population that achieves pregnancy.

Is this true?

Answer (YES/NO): YES